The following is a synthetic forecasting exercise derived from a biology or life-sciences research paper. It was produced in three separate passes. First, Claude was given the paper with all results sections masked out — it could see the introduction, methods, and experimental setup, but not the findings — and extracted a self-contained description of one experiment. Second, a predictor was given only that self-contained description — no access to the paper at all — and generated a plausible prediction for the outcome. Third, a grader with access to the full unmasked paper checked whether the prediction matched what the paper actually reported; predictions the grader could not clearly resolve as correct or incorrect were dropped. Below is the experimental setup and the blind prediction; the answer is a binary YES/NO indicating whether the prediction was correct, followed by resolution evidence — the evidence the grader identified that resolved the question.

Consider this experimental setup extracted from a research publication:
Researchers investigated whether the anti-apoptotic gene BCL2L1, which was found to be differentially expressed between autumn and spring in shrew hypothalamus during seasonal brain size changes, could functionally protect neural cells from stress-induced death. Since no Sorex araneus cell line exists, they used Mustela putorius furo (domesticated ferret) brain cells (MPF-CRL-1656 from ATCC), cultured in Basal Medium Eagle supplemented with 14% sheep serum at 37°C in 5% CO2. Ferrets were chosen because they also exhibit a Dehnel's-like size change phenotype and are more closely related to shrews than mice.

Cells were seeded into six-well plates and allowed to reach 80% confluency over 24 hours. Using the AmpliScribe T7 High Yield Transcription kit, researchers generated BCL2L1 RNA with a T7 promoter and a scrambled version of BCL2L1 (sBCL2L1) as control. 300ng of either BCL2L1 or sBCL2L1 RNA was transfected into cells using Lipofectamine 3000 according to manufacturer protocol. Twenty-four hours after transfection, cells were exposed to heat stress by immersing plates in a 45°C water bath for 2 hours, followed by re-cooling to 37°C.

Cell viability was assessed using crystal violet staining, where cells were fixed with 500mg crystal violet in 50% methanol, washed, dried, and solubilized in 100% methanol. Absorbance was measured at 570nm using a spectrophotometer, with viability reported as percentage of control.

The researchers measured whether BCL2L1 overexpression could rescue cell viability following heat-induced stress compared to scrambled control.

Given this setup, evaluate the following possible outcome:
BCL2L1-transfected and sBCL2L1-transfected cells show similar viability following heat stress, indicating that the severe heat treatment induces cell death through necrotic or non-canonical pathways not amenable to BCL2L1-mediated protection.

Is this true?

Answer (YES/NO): NO